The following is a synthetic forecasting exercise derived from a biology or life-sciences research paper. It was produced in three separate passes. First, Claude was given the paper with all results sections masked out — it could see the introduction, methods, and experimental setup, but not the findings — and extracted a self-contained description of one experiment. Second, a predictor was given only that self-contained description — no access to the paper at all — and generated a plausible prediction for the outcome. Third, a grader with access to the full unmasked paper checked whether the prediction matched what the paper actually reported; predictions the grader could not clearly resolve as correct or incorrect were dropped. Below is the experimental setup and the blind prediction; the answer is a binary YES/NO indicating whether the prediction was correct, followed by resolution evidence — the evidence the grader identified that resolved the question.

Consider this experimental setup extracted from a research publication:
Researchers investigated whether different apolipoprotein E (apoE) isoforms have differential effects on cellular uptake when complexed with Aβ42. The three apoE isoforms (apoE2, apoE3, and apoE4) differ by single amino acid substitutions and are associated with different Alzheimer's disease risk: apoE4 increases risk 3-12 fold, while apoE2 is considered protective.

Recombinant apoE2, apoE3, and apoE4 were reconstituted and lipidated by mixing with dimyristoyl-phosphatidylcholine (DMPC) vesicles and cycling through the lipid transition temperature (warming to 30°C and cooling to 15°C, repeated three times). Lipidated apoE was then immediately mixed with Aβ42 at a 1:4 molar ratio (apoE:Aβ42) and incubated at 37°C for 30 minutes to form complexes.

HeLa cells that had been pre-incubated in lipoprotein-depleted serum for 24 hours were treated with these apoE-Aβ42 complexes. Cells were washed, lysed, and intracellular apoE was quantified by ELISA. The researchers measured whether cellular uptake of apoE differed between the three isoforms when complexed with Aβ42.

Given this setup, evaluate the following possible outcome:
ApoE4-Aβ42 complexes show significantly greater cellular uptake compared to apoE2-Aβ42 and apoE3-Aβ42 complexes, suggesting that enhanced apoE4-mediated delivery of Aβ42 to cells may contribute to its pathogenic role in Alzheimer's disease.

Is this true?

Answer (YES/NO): YES